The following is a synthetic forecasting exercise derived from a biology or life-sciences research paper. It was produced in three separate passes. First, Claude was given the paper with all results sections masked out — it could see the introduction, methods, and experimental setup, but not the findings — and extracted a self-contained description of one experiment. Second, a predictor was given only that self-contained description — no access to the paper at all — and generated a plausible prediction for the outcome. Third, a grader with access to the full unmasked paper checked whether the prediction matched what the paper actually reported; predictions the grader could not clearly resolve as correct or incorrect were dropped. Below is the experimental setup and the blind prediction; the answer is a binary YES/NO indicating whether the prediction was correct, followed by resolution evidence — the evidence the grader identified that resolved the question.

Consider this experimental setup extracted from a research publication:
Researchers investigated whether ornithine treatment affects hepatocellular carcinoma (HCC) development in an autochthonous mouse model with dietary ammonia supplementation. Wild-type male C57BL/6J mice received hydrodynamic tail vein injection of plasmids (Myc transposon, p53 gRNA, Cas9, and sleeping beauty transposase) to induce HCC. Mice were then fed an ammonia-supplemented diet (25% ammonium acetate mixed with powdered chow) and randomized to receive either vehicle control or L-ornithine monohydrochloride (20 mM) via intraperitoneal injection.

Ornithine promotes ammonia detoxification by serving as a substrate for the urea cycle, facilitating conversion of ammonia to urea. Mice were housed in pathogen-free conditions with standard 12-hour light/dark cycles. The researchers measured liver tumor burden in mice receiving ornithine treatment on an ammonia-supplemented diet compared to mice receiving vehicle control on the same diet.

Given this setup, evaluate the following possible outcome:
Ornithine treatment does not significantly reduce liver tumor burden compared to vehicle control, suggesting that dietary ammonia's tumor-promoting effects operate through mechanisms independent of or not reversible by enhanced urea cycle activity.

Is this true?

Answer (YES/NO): NO